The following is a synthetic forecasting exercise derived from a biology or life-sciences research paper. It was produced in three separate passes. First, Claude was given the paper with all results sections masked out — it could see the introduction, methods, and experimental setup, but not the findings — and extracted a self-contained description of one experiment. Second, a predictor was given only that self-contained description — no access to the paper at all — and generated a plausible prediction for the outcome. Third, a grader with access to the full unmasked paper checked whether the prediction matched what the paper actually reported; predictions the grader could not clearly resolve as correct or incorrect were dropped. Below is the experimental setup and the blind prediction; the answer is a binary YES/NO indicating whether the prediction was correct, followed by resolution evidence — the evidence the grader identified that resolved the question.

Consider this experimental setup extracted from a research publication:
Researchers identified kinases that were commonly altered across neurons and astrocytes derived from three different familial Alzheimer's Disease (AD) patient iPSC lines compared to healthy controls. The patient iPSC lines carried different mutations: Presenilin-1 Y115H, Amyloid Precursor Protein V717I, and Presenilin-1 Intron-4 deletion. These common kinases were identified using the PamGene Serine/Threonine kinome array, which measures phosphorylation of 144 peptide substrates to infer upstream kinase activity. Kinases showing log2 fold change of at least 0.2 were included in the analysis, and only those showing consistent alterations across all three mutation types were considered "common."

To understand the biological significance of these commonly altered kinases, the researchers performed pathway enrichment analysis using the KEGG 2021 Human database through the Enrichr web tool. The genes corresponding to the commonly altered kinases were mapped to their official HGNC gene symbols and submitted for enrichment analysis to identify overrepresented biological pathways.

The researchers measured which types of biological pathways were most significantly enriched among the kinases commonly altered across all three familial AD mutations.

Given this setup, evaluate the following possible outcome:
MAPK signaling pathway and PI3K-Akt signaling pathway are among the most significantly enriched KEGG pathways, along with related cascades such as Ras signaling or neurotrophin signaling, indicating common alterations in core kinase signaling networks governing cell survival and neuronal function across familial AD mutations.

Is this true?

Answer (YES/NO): NO